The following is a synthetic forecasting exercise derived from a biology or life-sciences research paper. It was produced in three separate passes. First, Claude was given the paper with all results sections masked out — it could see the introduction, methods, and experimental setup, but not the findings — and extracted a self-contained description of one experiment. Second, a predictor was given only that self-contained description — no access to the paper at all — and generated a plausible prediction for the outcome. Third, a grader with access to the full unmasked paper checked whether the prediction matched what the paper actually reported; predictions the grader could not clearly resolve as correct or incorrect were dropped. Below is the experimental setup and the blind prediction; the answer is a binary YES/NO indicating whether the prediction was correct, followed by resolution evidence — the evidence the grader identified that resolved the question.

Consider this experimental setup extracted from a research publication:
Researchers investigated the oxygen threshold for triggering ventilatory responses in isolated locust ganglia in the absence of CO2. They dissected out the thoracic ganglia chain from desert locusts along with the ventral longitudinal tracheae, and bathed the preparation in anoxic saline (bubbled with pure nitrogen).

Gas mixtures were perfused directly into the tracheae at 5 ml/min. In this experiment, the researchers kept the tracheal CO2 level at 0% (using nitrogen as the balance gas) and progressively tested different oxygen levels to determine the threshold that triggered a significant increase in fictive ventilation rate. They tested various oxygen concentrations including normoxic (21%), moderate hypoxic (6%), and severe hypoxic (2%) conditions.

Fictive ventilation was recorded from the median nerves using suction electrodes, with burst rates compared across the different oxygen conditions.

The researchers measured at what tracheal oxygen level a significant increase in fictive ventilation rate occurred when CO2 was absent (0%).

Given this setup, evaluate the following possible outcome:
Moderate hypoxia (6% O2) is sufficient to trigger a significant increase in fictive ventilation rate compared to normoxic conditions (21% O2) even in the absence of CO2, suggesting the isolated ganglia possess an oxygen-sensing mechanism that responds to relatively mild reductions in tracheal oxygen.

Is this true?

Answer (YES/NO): NO